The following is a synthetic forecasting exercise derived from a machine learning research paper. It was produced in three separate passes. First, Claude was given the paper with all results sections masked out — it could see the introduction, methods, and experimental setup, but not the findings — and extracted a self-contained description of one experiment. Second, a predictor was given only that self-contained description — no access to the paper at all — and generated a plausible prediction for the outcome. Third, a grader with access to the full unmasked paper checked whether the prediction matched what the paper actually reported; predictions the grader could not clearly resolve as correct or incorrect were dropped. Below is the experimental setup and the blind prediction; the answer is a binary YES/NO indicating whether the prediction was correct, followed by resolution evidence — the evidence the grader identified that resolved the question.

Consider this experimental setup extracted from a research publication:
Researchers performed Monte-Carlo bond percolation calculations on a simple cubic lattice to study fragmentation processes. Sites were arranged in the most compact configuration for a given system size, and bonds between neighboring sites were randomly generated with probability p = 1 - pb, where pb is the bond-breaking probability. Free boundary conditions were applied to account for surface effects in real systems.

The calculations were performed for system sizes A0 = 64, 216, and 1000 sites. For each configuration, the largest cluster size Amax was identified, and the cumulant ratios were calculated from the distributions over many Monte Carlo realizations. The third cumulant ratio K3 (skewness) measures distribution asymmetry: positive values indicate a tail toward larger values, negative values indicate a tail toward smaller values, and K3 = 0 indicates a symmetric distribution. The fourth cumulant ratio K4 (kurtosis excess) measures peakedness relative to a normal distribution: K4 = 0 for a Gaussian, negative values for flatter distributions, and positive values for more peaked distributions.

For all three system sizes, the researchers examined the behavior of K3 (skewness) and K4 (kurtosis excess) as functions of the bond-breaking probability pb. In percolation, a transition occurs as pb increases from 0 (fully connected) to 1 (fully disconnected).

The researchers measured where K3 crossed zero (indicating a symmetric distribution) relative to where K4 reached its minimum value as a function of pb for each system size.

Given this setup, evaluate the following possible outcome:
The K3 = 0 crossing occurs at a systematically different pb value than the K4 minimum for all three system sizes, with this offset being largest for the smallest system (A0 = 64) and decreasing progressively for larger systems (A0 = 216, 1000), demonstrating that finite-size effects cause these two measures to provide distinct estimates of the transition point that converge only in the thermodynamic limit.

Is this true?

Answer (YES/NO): NO